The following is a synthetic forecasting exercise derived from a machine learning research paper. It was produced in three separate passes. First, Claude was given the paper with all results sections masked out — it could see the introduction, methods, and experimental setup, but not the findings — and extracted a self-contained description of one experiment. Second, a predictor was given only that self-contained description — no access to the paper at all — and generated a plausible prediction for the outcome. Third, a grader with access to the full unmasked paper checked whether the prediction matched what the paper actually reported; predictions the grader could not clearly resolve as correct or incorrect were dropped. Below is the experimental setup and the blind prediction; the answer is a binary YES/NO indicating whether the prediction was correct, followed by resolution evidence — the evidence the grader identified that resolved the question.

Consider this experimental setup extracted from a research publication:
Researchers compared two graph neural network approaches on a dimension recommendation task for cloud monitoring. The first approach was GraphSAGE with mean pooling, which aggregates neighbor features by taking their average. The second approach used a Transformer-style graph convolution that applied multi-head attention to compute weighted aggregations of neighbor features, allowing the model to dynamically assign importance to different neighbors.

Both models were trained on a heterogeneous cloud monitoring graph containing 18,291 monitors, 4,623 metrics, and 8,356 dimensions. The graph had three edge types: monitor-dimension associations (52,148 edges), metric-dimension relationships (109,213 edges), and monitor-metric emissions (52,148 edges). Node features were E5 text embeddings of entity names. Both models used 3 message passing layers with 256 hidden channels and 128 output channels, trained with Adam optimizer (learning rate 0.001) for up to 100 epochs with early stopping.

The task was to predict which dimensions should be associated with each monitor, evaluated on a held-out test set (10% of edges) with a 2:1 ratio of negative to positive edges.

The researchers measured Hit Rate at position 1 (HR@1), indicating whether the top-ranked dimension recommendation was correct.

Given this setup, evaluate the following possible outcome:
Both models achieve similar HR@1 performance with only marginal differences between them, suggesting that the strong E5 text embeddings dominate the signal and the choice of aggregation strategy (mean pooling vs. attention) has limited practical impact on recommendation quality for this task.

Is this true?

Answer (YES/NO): NO